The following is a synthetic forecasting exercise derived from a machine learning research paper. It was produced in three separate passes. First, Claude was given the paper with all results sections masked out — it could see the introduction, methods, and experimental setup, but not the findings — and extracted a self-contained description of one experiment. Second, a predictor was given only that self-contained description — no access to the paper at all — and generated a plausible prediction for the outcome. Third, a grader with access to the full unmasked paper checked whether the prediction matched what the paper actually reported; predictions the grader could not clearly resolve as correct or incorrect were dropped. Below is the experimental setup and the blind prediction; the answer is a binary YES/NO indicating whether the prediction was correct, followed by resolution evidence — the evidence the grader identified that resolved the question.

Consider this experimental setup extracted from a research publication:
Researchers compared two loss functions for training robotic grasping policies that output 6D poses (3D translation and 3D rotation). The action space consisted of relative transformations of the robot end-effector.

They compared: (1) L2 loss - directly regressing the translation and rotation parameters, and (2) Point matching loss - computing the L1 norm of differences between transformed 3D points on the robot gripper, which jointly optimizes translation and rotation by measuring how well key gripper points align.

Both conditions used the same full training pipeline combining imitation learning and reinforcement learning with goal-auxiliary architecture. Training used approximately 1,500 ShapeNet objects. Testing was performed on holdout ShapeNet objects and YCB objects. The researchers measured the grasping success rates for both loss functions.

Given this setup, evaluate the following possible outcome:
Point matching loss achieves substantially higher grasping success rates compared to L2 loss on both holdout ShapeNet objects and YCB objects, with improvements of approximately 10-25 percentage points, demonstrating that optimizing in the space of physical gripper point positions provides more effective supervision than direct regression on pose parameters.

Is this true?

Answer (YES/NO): NO